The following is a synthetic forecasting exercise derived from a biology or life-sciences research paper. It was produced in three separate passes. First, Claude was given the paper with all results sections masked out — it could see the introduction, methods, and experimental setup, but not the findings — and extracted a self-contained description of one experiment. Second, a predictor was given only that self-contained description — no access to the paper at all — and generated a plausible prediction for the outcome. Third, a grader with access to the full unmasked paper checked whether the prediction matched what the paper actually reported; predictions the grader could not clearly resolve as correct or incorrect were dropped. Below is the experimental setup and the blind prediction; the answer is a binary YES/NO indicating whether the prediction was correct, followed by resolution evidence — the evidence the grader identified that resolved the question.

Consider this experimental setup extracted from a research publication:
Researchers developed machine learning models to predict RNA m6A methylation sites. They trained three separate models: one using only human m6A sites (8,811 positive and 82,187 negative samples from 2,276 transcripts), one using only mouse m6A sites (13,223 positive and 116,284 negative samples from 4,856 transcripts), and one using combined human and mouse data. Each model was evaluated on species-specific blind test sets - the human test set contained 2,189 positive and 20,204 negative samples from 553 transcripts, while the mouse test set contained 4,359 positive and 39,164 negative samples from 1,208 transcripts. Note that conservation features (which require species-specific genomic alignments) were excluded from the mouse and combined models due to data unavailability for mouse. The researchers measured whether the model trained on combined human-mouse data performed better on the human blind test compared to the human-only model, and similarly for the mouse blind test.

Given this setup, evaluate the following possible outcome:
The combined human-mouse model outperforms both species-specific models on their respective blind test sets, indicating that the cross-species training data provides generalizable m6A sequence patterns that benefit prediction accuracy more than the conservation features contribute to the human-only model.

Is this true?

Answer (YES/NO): YES